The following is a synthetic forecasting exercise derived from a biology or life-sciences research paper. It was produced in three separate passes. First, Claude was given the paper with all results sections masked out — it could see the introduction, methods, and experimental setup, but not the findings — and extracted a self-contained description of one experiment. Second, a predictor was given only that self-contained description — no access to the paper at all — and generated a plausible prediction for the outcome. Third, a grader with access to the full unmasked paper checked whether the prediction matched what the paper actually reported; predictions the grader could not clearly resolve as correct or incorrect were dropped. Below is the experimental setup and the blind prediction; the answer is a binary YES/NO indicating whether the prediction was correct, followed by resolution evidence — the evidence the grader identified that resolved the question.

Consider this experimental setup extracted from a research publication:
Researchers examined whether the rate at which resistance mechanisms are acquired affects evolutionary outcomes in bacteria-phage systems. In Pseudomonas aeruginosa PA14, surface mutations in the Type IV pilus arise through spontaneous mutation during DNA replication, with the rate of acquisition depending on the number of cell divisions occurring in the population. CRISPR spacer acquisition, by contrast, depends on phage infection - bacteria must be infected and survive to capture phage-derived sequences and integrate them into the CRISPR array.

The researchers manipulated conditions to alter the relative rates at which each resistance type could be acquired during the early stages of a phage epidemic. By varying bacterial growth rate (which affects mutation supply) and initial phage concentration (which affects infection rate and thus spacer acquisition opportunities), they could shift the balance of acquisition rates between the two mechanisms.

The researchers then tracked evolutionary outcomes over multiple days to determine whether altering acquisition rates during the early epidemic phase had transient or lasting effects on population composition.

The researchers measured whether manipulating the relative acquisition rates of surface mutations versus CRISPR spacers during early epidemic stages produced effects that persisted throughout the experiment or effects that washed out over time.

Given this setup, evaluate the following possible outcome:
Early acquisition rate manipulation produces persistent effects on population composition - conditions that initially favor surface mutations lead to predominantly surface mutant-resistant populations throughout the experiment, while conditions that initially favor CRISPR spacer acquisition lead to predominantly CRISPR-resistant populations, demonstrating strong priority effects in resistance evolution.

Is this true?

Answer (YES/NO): YES